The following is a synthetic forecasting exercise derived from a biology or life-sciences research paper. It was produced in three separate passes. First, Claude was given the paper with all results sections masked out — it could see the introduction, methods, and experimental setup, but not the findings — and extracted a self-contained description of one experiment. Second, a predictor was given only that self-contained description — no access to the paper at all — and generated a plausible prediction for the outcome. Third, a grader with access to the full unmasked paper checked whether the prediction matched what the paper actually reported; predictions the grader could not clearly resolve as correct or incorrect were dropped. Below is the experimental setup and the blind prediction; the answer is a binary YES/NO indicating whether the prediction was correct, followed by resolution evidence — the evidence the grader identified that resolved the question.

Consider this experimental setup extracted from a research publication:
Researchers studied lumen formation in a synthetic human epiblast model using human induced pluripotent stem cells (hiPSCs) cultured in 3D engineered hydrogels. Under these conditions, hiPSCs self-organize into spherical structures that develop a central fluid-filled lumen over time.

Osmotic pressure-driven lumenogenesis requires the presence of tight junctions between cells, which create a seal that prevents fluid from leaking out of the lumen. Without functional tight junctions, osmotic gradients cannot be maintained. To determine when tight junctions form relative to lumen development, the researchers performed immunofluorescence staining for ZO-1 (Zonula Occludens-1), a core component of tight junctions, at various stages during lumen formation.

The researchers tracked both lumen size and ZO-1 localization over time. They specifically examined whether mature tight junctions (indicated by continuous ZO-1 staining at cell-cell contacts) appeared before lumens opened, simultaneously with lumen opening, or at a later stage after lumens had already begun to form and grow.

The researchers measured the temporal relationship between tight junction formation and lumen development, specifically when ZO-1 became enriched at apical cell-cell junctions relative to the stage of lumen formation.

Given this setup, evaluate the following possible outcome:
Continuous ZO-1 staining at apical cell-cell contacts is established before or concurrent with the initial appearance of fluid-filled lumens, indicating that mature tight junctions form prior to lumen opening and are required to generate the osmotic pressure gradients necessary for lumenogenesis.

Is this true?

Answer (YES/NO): NO